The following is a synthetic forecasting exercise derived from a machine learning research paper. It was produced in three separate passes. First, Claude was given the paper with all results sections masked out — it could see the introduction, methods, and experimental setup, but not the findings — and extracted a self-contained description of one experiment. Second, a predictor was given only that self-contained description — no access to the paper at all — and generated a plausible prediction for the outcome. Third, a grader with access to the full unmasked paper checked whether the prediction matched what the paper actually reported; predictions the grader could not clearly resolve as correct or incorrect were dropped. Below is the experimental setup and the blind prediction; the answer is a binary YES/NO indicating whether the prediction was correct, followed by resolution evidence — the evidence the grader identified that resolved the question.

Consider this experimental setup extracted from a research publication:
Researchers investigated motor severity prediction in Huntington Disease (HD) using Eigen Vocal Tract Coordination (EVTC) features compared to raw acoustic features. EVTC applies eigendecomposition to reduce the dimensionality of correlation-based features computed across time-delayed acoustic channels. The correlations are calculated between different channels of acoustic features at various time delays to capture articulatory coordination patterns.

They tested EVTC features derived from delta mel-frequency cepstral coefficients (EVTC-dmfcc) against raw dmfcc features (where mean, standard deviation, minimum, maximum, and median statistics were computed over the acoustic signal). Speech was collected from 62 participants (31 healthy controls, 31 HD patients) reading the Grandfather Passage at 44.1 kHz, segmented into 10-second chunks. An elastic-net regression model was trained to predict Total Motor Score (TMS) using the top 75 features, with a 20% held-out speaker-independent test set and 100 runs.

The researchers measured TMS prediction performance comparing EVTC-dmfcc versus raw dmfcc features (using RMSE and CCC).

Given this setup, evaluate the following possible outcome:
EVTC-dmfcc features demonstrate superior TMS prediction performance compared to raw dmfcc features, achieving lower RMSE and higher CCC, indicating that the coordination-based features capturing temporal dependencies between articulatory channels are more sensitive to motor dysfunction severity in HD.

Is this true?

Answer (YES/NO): NO